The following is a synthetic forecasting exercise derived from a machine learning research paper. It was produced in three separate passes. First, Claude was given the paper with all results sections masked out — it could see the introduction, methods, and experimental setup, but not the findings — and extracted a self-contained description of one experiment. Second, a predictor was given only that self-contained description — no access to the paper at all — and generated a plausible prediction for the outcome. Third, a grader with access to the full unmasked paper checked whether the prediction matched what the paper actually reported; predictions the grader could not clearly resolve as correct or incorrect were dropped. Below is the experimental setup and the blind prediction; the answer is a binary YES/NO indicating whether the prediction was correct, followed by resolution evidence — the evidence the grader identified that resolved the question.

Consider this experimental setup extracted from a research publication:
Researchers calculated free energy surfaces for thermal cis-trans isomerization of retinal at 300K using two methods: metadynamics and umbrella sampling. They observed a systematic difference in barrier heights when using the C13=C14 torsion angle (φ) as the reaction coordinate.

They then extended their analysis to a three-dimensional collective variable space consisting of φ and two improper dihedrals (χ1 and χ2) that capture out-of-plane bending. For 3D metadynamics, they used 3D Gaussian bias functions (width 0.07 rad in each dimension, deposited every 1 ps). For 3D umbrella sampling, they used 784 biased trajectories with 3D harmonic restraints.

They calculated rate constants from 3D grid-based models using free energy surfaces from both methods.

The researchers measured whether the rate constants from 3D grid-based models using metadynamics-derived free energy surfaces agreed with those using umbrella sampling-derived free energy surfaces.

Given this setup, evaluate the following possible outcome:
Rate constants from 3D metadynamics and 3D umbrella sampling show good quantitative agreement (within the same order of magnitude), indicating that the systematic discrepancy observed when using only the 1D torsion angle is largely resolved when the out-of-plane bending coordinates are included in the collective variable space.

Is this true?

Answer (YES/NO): YES